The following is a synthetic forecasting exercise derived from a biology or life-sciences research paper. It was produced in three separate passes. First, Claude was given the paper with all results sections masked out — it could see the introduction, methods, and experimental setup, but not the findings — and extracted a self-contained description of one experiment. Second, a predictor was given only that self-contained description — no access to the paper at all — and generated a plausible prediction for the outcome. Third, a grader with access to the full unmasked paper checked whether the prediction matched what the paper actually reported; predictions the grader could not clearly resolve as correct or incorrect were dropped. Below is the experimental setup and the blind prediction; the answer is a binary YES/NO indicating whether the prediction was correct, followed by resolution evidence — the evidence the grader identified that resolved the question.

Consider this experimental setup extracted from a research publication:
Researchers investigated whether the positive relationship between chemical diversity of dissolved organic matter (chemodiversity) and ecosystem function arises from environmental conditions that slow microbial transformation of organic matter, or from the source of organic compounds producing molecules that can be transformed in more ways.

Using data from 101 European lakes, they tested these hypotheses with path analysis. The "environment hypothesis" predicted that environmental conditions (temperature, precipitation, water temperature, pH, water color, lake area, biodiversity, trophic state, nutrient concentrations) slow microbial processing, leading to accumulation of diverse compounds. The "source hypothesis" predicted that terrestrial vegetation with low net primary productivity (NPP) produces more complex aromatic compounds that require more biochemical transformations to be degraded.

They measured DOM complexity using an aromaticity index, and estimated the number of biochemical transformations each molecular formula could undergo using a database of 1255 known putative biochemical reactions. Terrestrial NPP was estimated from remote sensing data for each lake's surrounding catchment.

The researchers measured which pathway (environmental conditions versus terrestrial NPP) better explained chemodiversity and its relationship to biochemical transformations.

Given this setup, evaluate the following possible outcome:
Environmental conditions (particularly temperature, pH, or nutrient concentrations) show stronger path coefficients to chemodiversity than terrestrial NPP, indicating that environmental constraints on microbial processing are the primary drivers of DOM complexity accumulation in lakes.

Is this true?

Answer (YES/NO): NO